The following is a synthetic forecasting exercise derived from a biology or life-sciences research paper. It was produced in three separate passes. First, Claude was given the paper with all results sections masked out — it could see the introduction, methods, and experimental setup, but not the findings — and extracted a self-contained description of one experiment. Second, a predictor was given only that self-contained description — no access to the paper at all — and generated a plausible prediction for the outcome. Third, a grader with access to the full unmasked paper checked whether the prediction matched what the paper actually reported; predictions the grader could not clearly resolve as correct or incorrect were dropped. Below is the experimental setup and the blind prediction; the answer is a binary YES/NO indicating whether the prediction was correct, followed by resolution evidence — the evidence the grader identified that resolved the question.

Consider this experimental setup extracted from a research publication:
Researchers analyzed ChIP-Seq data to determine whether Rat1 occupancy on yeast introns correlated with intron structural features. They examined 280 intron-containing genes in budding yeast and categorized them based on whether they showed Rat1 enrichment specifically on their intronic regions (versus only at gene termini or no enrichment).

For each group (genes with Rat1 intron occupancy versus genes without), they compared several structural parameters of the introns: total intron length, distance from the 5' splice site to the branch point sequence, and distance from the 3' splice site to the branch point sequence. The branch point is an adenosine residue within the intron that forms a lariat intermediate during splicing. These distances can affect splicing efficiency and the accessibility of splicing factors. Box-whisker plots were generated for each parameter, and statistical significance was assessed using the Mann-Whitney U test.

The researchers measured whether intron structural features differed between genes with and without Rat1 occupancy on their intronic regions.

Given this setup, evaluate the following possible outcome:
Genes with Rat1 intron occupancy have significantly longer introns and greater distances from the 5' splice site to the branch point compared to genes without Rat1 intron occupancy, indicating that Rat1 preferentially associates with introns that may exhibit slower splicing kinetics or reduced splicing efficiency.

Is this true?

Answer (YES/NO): YES